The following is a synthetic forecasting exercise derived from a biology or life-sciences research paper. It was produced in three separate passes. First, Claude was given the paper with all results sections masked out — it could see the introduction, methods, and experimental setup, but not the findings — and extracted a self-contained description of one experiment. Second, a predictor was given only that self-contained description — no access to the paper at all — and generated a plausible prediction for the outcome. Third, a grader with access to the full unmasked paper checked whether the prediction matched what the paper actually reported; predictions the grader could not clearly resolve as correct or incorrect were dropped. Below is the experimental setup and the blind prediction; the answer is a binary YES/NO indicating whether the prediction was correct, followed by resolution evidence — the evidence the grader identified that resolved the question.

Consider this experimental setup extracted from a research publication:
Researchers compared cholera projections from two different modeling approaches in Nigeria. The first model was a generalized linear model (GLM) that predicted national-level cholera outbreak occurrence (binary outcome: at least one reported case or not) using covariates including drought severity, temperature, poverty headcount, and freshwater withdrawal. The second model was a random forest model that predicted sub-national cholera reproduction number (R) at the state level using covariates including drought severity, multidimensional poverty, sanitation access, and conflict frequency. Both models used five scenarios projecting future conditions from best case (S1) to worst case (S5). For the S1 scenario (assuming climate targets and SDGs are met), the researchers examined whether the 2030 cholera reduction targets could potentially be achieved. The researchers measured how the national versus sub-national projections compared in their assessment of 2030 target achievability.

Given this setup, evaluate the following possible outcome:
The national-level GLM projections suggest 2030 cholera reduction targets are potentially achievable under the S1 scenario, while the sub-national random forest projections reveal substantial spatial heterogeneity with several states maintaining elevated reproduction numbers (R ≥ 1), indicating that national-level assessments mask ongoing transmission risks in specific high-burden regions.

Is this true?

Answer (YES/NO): NO